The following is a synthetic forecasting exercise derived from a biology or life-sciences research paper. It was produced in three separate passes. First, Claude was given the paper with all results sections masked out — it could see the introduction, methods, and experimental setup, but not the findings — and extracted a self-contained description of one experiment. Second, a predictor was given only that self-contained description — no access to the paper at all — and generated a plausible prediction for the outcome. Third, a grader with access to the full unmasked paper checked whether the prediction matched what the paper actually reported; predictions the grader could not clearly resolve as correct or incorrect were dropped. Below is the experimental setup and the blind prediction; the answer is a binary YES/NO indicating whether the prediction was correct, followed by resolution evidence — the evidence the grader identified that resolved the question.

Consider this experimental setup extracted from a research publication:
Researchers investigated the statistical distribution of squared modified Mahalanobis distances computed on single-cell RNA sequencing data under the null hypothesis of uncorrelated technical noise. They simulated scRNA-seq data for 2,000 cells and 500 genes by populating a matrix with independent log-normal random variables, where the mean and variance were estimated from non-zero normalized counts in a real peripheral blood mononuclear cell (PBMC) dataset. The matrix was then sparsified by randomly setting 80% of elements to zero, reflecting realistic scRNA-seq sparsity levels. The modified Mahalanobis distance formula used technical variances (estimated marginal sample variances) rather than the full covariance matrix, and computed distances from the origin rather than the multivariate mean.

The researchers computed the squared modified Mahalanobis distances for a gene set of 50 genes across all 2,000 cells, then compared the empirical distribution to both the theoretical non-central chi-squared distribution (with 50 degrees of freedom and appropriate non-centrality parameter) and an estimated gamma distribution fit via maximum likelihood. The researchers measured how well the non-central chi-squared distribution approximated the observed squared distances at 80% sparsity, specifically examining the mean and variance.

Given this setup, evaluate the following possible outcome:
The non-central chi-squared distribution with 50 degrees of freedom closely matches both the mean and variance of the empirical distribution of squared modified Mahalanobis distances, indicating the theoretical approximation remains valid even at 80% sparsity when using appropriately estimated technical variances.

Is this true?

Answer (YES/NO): NO